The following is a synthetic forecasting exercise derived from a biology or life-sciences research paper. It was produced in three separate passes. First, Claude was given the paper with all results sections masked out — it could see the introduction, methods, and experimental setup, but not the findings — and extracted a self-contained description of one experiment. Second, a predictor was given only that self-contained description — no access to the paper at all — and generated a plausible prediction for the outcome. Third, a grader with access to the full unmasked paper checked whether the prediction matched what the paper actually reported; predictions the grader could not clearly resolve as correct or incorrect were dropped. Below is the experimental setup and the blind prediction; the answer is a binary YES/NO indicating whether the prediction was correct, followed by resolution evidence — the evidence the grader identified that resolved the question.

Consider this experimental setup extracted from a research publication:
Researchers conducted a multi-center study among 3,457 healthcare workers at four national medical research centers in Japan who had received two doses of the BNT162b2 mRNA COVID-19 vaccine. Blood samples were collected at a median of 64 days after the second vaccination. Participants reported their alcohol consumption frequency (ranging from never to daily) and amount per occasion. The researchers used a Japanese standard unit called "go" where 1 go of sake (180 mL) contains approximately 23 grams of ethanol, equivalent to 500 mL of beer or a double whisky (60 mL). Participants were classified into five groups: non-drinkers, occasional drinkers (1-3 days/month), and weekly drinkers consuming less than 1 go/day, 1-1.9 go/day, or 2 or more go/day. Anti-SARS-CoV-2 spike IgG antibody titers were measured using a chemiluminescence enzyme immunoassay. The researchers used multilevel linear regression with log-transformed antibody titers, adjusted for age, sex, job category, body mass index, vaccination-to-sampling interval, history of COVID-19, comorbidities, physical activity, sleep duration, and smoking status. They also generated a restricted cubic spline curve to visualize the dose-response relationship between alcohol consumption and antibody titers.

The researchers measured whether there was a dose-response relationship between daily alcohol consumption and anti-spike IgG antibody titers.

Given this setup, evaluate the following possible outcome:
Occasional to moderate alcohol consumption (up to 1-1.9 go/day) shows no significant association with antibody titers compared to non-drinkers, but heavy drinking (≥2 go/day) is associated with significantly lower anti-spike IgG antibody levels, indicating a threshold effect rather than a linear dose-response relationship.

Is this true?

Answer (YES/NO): NO